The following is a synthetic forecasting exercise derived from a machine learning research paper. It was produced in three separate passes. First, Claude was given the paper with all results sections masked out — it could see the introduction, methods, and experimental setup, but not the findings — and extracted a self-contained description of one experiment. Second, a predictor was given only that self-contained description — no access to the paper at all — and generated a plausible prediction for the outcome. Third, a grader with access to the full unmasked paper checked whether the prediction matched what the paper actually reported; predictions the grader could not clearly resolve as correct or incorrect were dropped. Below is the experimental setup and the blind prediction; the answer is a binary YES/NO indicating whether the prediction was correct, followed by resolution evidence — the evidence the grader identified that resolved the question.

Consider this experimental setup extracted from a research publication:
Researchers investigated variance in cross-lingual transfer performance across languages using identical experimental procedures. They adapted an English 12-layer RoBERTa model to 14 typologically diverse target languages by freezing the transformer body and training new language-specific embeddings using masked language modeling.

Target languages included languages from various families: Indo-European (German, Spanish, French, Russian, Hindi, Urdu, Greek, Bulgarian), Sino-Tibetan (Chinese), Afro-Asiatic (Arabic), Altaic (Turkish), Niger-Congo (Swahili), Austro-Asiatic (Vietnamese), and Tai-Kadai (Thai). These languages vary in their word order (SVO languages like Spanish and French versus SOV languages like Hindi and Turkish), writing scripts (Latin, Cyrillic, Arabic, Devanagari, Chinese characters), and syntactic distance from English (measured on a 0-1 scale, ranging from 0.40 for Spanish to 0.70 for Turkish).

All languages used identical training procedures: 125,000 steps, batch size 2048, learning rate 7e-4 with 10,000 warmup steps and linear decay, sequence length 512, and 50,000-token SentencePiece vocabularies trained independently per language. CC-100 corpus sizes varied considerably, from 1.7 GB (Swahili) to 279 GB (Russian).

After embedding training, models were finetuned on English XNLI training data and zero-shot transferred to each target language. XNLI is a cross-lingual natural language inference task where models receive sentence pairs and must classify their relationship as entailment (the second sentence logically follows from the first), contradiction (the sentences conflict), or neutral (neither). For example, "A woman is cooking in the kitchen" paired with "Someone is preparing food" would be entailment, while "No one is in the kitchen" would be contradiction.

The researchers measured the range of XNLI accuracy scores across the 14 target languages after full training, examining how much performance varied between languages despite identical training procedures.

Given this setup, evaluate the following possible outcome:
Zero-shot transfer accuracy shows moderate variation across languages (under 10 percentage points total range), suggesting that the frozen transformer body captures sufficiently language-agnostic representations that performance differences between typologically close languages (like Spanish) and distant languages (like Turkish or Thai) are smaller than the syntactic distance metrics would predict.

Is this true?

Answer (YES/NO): NO